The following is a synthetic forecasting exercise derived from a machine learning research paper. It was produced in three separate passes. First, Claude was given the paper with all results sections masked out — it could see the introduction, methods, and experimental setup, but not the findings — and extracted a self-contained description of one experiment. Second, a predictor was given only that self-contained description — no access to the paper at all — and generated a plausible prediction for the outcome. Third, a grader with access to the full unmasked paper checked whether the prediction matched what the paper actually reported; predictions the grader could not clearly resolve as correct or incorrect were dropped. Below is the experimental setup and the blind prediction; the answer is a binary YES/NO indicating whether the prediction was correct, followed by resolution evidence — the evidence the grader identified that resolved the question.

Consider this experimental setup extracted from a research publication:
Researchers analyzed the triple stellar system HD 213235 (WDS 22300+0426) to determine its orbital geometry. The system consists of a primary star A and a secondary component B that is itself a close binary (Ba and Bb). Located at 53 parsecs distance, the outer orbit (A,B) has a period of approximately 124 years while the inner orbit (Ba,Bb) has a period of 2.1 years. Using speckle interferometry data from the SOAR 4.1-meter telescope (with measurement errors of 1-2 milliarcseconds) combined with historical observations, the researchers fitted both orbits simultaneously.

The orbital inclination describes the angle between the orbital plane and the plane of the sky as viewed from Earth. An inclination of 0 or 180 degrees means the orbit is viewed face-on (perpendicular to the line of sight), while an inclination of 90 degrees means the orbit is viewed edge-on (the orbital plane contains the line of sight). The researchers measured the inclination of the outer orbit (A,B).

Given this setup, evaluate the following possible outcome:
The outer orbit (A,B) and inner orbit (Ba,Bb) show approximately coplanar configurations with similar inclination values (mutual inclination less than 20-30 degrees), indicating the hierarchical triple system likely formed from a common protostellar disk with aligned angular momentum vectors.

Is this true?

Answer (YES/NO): NO